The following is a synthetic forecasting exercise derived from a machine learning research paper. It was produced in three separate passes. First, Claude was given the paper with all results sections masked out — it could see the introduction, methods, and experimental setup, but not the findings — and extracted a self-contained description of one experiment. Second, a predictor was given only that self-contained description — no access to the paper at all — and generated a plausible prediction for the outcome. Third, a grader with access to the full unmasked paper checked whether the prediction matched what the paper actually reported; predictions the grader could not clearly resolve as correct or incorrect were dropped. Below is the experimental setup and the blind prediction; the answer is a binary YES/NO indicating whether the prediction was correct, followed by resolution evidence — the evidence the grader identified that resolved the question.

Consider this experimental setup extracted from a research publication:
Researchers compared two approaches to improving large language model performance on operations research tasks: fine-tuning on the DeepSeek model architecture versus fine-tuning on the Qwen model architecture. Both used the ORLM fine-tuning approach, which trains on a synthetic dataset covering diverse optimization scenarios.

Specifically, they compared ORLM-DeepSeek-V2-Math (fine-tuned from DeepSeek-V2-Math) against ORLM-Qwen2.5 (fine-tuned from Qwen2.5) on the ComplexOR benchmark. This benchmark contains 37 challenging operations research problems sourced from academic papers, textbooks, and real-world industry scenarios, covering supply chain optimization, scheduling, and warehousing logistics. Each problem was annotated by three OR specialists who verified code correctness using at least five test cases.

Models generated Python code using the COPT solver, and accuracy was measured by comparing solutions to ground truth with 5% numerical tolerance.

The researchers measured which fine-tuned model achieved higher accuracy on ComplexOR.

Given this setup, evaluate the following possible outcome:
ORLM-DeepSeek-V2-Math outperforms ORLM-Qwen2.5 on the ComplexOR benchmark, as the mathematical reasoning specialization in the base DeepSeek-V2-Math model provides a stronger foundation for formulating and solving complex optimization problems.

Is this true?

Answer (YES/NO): NO